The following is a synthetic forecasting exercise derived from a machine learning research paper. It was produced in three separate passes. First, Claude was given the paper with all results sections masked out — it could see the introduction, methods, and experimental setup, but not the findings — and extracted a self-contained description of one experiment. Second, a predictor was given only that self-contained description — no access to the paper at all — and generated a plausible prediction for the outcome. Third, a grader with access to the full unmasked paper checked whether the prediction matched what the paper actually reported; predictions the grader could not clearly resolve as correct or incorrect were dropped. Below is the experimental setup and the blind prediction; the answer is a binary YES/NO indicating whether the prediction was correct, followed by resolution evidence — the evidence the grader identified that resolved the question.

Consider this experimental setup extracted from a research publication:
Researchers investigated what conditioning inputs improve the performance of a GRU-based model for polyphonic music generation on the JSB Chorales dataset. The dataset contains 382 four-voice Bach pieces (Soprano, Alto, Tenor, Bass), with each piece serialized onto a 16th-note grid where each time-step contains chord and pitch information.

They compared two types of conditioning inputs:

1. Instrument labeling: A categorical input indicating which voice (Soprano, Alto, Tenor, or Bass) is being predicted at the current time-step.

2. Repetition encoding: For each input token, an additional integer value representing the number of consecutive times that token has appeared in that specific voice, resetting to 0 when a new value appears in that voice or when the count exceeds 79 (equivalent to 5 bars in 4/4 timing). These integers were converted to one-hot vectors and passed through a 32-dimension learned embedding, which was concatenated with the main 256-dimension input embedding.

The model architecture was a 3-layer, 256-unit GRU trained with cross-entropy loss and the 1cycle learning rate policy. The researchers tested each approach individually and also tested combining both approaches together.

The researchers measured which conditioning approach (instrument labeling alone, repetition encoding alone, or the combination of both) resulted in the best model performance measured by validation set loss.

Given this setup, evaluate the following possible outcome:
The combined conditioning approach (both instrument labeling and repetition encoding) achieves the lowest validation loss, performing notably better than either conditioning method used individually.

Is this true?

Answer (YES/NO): NO